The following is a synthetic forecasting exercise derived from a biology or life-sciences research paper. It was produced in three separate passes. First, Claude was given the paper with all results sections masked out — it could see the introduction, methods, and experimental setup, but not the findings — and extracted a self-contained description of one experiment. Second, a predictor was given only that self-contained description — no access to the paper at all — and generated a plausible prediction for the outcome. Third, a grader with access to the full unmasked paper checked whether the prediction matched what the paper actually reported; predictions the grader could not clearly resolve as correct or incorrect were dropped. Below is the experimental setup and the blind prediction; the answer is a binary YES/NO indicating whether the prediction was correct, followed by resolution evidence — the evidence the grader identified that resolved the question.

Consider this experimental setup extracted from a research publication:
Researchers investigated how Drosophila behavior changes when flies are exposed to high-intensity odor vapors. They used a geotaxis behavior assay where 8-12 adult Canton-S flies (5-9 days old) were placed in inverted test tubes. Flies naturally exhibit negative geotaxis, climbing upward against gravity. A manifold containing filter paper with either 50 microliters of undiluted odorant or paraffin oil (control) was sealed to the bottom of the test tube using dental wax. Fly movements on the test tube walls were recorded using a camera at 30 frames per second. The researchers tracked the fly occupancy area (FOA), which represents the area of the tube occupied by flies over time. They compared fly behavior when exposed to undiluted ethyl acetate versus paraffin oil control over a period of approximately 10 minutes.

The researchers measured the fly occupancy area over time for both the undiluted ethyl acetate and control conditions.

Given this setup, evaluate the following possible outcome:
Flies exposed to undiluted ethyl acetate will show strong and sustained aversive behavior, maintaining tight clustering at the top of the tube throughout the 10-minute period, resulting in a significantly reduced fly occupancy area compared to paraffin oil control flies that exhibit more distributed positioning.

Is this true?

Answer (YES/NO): NO